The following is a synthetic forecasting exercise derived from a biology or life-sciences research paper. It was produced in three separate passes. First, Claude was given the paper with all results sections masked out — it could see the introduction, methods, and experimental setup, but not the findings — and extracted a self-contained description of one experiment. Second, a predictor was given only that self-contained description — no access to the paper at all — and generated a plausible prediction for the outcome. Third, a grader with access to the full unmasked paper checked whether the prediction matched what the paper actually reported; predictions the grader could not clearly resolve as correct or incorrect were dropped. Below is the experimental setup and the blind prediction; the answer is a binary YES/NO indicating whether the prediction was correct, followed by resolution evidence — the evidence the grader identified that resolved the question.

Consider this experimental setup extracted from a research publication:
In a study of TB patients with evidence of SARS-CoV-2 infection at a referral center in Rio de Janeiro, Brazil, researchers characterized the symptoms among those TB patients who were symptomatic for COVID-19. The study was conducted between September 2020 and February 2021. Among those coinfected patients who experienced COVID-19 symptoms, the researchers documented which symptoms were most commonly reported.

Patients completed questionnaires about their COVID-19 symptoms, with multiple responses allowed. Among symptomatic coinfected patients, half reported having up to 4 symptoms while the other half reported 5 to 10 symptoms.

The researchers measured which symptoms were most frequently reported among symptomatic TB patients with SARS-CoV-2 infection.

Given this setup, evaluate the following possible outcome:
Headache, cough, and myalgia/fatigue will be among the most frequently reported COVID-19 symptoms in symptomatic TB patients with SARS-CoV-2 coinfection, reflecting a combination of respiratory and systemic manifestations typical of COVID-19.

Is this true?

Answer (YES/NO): NO